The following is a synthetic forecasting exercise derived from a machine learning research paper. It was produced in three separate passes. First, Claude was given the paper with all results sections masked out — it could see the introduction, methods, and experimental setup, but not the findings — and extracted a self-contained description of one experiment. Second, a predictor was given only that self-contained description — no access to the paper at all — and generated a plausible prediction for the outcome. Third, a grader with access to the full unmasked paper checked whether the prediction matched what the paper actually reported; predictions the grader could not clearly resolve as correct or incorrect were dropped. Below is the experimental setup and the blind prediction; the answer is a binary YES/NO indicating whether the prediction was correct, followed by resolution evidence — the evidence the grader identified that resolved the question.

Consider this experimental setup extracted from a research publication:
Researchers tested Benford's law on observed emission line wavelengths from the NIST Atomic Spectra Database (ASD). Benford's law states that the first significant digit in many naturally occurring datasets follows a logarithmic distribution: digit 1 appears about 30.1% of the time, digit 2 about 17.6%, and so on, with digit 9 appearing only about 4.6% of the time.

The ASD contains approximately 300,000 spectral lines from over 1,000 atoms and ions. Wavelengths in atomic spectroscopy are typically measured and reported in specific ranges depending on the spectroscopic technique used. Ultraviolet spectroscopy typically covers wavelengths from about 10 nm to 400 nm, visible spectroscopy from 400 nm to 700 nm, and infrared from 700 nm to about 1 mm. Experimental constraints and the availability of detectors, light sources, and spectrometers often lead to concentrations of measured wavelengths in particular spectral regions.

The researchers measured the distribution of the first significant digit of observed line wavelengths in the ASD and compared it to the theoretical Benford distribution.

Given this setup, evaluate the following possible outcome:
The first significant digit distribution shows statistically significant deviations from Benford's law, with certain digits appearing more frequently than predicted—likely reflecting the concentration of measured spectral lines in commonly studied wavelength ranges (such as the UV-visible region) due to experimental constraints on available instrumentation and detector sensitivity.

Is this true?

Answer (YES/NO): YES